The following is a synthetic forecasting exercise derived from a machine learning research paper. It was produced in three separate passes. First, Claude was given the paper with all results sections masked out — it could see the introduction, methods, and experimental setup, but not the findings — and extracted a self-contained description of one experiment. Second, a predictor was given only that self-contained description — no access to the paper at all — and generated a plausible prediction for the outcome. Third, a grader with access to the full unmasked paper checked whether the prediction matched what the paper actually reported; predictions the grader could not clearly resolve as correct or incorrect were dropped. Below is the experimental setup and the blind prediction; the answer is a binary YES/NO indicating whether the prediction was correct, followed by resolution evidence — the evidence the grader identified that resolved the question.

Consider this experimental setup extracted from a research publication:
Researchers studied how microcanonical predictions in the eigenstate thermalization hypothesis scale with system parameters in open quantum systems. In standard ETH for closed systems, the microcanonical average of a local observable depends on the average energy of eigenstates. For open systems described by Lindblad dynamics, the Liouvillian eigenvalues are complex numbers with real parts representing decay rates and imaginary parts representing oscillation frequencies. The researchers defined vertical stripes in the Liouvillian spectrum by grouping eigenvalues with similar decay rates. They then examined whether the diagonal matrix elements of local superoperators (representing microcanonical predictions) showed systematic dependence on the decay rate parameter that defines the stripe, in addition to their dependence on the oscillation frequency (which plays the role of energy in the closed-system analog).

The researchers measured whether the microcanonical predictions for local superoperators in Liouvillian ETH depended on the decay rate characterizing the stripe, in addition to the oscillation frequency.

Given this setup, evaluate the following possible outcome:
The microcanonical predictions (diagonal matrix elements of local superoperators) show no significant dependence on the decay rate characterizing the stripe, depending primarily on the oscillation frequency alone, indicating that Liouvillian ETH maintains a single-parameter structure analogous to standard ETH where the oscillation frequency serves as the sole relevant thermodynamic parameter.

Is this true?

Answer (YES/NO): NO